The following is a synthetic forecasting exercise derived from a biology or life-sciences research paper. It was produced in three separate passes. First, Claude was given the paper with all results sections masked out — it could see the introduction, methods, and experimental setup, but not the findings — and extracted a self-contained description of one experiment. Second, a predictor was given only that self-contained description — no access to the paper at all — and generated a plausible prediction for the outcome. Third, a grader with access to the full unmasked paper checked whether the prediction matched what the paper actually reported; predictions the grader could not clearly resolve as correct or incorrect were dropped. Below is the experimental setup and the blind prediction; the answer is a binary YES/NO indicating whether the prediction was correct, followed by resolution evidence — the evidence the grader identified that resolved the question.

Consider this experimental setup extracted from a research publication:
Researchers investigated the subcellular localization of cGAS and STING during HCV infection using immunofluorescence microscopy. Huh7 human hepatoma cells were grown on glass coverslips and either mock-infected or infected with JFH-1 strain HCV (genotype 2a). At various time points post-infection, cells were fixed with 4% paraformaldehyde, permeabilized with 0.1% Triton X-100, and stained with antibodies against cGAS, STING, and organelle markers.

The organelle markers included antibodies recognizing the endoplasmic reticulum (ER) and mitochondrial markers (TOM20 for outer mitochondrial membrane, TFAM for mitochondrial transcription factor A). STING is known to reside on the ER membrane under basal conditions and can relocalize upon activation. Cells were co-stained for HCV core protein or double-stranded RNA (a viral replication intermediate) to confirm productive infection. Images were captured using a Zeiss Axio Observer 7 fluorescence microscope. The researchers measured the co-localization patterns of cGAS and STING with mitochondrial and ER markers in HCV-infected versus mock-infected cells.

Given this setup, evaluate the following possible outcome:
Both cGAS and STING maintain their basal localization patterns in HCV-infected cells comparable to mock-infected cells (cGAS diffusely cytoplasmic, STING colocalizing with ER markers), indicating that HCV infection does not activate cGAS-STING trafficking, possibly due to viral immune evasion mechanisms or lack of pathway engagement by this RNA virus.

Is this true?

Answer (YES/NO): NO